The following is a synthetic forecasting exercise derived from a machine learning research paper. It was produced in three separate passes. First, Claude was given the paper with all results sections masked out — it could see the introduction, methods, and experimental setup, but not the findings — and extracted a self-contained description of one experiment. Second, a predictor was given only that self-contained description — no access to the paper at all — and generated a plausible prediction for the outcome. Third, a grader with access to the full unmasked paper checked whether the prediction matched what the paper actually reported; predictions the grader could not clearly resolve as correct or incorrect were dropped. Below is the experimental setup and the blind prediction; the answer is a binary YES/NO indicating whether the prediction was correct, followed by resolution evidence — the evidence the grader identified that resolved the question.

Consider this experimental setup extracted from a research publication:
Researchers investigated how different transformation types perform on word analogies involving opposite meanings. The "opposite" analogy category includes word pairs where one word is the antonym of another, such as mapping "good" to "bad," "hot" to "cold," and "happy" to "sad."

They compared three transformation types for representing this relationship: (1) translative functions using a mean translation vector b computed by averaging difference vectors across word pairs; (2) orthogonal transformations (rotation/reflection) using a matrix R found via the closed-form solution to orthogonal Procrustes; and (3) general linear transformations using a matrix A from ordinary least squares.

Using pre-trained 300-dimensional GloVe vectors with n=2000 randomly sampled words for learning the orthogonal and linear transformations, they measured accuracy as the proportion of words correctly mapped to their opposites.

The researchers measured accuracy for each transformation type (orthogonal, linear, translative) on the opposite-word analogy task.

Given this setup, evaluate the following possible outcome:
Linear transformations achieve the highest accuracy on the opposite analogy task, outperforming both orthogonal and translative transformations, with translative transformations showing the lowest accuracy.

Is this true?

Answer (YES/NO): NO